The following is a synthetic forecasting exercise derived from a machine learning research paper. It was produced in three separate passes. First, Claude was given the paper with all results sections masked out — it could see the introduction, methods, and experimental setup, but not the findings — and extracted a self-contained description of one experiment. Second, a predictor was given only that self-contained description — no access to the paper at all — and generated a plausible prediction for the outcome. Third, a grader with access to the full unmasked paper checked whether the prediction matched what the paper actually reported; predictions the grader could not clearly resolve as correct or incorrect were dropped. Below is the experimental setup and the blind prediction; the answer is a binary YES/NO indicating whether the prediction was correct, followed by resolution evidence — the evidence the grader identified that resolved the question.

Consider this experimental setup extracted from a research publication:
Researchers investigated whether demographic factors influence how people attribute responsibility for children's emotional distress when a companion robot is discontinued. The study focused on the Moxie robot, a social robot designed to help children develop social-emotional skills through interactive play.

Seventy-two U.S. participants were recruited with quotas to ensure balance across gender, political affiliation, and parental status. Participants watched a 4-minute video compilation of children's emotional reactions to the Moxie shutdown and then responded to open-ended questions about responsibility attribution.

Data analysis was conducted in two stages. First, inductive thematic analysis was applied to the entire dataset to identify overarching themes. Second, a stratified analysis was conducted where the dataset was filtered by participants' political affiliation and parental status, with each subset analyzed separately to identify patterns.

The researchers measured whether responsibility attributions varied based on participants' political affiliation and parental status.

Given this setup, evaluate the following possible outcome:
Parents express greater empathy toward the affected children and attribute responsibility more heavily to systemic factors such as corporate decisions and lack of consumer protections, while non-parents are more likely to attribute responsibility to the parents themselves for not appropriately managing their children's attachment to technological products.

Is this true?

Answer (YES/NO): NO